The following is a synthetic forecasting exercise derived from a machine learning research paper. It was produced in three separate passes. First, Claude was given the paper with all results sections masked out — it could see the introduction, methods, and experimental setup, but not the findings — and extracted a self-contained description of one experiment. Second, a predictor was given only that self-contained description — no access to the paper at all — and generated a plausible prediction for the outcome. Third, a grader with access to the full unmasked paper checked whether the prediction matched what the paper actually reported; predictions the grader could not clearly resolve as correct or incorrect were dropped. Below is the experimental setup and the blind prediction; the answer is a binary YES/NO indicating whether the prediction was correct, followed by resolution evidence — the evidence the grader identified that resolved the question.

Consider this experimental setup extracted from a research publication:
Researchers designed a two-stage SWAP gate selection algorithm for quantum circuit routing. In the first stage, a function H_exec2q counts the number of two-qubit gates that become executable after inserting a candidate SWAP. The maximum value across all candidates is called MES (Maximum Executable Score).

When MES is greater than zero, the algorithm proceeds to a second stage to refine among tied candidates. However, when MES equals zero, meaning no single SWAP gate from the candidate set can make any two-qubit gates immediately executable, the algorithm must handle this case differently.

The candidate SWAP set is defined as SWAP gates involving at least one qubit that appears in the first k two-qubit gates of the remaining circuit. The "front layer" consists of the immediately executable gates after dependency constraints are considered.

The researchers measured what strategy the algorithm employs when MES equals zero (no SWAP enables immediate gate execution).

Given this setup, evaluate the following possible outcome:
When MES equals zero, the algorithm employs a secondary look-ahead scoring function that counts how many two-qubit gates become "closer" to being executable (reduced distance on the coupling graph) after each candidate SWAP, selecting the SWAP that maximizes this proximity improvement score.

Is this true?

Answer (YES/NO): NO